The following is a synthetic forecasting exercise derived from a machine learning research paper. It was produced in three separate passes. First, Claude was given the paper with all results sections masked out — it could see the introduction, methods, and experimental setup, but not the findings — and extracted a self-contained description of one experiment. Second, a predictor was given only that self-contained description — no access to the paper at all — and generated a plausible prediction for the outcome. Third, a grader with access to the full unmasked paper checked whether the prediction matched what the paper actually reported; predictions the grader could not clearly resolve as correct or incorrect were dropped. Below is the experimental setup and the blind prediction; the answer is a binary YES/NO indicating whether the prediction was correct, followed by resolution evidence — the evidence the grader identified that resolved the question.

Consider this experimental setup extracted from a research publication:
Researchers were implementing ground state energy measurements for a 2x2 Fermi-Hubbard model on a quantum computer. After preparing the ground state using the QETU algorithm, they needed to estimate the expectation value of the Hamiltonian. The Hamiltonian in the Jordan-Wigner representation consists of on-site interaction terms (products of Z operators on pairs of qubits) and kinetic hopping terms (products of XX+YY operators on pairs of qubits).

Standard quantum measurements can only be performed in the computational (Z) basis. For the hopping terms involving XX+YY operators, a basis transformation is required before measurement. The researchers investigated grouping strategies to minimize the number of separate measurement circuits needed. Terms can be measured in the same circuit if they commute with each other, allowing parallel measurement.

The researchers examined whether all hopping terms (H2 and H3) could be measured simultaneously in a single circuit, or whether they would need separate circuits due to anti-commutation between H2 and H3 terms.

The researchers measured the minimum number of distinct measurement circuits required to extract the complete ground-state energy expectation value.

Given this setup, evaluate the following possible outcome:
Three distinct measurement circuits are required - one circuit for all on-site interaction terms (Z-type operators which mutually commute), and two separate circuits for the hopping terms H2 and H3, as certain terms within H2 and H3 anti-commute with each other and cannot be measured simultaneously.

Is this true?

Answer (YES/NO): YES